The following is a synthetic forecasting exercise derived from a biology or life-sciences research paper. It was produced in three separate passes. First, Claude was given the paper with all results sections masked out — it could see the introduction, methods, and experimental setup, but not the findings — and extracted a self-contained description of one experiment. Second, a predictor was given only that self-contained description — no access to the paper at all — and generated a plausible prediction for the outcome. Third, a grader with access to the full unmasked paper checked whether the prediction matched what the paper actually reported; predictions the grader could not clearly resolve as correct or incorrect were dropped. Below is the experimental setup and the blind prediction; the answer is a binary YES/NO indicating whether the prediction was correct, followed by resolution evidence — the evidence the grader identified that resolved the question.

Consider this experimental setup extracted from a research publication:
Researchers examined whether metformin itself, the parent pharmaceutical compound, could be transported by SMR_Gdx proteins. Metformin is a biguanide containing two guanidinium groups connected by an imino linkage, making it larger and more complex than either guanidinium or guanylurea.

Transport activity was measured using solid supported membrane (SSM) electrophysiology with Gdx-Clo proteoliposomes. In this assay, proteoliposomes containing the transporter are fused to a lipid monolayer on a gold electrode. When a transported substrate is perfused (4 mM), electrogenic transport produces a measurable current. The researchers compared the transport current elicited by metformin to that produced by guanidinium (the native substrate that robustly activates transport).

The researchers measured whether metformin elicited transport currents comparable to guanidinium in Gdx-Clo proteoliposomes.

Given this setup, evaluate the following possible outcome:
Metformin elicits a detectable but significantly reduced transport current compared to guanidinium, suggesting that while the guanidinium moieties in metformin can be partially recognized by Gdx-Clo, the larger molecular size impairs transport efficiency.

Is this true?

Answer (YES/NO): NO